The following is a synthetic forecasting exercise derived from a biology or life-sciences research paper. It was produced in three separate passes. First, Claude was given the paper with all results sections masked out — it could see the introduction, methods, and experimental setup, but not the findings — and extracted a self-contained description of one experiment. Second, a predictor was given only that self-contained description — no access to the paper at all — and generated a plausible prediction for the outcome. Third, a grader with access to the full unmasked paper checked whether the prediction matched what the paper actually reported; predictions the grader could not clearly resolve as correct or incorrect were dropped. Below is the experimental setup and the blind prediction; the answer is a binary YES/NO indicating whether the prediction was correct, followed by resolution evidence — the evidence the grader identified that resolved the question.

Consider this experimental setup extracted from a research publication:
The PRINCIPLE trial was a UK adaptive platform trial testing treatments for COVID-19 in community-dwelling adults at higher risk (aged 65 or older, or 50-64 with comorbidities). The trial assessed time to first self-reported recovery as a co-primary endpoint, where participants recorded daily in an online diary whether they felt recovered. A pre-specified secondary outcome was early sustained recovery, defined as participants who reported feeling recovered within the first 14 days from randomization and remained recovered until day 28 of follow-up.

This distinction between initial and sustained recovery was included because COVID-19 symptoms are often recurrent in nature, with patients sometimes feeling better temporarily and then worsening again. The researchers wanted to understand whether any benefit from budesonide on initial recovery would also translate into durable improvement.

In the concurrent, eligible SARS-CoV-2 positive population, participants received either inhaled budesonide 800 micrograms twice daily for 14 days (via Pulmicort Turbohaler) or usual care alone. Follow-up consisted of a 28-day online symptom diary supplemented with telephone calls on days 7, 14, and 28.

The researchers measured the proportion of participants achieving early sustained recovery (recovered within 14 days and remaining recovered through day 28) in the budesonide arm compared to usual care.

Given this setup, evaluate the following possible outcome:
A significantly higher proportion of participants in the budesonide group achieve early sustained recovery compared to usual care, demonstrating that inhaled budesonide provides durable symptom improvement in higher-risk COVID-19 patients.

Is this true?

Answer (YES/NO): YES